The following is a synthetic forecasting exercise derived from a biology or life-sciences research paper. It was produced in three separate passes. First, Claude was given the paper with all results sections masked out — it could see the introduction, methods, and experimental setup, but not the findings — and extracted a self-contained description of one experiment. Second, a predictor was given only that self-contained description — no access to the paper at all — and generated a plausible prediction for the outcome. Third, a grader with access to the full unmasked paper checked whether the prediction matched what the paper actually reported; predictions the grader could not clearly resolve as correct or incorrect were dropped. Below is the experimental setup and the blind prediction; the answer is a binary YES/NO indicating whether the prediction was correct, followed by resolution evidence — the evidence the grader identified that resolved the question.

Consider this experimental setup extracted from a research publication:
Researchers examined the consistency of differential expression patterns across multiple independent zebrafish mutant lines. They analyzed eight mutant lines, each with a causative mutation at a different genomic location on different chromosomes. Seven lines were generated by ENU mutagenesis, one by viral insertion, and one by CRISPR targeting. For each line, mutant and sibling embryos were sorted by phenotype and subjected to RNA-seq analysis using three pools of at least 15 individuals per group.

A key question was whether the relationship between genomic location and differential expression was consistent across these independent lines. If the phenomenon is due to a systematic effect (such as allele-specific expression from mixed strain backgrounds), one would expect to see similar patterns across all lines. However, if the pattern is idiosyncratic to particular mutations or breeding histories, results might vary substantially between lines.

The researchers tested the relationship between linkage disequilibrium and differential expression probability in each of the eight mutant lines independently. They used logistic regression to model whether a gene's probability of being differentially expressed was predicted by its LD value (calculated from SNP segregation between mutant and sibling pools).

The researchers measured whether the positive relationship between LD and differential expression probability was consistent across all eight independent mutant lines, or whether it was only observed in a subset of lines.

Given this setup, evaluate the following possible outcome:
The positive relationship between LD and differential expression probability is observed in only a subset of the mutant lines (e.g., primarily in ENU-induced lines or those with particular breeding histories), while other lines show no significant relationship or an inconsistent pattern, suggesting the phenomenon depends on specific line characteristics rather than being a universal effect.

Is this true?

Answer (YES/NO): NO